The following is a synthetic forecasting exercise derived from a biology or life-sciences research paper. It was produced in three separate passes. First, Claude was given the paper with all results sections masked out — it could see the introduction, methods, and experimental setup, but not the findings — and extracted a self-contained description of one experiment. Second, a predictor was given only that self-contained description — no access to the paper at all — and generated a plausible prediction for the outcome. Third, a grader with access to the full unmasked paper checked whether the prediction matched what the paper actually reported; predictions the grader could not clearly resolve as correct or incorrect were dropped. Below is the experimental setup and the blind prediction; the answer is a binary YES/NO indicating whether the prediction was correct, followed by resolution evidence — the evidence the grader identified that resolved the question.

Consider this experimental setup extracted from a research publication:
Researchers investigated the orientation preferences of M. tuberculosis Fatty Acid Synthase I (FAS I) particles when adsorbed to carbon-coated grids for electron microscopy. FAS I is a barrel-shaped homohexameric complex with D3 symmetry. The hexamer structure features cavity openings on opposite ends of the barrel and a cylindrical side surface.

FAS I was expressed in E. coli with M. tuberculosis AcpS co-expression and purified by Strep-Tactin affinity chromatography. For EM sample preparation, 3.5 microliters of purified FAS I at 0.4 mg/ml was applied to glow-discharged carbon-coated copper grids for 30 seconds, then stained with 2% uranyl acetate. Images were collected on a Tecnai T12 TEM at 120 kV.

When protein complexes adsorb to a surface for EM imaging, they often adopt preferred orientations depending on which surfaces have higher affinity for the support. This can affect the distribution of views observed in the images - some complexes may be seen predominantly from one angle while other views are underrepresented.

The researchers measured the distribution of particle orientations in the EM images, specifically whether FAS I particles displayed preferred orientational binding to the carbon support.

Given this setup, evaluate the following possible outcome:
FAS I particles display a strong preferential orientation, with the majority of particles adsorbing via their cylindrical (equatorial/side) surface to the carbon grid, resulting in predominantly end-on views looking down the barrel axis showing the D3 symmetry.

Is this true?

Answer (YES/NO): NO